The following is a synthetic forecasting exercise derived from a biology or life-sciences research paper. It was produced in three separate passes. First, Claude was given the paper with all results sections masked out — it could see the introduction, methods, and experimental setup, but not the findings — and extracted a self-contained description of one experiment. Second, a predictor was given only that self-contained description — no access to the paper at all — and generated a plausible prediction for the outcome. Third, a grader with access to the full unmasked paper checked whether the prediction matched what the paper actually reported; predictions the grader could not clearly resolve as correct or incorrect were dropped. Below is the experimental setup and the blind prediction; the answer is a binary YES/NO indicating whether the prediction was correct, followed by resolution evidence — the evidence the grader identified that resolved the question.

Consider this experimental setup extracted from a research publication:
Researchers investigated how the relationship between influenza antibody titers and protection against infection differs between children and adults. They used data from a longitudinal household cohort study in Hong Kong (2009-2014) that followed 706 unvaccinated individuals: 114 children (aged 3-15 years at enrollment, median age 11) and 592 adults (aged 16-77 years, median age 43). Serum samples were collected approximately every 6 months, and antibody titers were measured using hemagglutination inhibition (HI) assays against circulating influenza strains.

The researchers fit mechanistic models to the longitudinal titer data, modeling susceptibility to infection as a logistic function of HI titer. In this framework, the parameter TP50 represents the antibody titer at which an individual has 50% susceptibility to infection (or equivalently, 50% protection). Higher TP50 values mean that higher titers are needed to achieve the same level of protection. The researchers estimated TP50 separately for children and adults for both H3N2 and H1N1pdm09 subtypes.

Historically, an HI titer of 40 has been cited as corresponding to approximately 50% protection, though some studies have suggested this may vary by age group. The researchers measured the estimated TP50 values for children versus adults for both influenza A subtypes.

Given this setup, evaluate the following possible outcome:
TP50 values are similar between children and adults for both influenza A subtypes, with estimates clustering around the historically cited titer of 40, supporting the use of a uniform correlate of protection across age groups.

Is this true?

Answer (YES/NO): NO